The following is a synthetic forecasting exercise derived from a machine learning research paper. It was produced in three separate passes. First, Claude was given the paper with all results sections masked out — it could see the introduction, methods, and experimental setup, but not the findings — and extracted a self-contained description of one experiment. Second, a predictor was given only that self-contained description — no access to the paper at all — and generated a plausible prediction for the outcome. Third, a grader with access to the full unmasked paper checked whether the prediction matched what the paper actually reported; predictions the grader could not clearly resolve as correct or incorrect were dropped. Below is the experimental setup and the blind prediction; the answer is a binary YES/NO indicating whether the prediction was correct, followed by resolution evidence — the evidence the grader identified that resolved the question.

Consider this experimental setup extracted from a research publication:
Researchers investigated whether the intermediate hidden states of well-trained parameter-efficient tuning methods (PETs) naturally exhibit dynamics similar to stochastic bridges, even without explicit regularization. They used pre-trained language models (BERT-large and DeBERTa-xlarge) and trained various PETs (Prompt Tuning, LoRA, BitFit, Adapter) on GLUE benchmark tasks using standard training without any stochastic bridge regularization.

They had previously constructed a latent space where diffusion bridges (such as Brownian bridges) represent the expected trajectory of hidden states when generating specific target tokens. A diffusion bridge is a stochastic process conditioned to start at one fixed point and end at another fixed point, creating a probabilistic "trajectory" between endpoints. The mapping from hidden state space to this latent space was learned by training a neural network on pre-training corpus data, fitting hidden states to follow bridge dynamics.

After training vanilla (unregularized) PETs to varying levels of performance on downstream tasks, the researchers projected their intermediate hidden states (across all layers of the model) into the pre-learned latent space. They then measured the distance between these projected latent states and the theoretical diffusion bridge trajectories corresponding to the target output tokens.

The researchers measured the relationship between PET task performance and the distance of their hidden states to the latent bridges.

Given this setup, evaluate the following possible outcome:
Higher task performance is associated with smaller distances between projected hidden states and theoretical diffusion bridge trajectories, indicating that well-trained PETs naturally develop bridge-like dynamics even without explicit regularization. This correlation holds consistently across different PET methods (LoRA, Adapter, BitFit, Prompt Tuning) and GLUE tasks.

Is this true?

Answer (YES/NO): NO